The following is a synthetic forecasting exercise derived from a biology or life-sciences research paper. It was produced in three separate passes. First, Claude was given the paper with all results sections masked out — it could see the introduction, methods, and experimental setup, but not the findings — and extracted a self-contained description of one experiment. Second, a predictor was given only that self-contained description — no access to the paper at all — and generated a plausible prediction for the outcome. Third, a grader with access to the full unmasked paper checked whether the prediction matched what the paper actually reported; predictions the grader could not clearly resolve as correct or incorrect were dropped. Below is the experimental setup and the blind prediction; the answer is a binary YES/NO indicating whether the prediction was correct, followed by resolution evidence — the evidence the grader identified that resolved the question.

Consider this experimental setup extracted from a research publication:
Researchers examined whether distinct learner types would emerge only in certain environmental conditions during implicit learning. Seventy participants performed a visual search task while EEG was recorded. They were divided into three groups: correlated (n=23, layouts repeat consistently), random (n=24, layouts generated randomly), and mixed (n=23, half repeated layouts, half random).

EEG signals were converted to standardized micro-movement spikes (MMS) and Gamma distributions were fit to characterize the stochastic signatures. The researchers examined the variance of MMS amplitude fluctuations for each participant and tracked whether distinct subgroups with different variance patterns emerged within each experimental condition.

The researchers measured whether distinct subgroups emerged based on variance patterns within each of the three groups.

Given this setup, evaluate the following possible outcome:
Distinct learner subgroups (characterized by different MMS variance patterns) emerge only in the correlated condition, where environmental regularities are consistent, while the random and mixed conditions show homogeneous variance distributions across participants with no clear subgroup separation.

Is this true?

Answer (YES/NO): NO